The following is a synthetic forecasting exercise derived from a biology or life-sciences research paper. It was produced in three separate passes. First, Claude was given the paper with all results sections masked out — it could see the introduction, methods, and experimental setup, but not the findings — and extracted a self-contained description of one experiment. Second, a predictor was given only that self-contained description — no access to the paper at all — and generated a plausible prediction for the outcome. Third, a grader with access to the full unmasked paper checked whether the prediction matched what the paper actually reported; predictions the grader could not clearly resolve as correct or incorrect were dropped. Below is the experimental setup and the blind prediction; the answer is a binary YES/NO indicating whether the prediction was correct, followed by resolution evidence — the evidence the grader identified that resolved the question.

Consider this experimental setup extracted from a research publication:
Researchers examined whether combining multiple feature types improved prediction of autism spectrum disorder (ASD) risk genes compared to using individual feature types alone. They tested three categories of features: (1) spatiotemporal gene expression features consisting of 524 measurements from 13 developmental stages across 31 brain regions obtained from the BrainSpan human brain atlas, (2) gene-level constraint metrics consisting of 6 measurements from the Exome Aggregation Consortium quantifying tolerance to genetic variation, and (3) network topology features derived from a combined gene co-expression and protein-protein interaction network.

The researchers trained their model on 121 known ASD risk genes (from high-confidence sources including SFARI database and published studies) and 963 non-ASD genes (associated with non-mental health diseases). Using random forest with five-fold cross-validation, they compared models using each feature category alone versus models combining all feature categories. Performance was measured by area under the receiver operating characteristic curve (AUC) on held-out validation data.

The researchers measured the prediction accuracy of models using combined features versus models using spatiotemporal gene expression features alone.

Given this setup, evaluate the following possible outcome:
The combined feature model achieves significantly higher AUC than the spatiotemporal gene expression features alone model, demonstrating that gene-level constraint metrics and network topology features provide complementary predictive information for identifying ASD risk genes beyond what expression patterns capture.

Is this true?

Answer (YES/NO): YES